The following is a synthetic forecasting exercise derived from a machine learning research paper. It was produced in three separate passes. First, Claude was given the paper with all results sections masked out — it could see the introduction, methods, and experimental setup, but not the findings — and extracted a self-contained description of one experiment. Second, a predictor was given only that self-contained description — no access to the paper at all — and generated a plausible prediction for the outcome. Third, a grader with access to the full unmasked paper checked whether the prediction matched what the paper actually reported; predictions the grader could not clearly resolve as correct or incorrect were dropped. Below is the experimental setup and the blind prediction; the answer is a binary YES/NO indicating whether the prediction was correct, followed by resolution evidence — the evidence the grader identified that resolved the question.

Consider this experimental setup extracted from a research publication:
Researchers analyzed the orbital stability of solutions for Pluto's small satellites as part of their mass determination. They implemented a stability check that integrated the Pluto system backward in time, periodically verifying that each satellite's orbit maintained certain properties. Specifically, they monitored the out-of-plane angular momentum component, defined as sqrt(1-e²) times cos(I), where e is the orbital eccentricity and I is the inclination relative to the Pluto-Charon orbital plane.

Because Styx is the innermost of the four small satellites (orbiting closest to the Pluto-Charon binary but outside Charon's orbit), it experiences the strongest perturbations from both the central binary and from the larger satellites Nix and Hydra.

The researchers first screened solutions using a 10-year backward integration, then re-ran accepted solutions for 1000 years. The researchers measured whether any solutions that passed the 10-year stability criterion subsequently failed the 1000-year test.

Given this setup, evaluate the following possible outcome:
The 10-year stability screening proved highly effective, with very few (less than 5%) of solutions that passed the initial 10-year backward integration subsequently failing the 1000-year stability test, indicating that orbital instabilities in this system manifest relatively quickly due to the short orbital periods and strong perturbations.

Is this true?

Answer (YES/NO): YES